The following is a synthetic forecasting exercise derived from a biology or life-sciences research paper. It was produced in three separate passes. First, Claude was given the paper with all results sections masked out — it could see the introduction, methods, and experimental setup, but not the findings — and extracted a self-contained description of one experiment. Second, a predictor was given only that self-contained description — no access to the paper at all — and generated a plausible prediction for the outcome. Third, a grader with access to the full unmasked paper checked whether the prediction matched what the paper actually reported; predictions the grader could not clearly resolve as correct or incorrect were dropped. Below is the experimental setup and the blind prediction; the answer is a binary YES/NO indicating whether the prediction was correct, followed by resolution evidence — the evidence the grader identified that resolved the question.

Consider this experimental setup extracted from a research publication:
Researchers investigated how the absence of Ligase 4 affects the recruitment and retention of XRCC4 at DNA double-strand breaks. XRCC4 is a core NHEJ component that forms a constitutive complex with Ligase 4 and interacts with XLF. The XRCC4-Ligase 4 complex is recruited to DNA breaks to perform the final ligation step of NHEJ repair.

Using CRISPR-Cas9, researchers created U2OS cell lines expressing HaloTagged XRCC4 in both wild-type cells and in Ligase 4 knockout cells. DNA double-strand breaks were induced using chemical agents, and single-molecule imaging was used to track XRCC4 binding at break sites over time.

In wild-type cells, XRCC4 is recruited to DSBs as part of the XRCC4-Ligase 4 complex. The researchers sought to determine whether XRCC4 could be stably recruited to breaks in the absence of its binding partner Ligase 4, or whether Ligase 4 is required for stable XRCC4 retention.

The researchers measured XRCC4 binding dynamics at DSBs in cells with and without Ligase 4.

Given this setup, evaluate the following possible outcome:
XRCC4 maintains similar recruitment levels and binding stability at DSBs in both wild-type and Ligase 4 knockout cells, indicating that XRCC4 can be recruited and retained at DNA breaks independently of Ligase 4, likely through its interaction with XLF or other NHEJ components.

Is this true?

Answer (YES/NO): NO